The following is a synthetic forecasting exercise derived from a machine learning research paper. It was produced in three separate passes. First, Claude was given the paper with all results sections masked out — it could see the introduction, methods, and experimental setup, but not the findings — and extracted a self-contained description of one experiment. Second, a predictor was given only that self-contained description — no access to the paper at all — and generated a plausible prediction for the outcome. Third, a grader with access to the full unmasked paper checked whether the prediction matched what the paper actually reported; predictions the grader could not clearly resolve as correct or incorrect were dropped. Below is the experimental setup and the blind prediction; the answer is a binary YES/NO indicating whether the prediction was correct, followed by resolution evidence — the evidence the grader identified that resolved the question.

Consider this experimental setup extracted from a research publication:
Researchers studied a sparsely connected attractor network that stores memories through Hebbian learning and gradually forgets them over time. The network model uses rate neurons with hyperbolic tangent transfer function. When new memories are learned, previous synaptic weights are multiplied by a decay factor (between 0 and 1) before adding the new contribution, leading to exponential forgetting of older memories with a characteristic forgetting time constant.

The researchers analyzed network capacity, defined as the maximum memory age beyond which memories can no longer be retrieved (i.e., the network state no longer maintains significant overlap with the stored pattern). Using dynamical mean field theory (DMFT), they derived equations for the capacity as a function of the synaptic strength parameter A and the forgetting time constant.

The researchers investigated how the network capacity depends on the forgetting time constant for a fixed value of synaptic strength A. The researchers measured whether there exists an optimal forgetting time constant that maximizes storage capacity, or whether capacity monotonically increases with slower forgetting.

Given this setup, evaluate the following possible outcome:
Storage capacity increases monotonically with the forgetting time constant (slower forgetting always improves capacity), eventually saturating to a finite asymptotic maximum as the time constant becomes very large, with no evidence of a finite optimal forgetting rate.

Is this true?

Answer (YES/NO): NO